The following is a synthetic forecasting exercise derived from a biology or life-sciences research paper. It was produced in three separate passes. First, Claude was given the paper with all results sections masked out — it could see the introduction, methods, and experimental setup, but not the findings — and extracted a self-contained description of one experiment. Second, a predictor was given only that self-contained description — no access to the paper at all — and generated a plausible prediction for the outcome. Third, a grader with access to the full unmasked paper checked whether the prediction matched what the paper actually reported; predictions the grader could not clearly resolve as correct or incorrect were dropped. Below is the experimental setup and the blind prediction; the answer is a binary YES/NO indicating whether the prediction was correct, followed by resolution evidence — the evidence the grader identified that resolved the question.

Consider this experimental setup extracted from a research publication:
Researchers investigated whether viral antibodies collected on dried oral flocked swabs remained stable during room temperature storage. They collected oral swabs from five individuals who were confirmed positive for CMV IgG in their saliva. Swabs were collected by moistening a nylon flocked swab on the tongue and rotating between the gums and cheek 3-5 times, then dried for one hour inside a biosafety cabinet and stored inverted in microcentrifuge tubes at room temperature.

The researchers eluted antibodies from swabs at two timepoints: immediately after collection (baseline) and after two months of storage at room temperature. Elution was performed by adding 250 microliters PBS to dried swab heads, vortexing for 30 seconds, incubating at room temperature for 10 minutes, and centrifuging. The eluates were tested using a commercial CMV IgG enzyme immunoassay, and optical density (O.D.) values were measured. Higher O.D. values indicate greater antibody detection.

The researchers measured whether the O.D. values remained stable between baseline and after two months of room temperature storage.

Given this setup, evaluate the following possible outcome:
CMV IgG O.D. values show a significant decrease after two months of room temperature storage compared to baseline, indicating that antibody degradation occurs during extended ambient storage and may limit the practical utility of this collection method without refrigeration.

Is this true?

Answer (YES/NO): NO